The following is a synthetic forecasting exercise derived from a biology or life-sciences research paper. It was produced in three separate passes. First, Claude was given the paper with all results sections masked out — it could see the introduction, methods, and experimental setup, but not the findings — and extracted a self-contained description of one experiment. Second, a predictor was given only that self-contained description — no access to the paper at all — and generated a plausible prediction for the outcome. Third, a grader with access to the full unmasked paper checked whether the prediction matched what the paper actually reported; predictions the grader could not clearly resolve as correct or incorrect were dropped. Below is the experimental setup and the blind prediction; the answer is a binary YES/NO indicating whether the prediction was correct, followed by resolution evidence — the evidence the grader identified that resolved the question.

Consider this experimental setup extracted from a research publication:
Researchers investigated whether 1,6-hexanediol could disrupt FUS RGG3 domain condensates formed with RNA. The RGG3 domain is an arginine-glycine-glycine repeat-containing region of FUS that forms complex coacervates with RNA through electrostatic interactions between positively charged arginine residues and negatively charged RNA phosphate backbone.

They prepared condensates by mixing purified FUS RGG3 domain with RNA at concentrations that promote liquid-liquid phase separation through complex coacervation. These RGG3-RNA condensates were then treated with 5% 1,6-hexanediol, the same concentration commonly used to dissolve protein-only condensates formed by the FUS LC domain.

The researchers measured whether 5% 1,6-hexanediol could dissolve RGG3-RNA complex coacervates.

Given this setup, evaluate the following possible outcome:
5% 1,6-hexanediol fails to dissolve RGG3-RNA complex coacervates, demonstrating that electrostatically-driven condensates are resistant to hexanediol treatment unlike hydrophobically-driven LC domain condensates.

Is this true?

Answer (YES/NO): YES